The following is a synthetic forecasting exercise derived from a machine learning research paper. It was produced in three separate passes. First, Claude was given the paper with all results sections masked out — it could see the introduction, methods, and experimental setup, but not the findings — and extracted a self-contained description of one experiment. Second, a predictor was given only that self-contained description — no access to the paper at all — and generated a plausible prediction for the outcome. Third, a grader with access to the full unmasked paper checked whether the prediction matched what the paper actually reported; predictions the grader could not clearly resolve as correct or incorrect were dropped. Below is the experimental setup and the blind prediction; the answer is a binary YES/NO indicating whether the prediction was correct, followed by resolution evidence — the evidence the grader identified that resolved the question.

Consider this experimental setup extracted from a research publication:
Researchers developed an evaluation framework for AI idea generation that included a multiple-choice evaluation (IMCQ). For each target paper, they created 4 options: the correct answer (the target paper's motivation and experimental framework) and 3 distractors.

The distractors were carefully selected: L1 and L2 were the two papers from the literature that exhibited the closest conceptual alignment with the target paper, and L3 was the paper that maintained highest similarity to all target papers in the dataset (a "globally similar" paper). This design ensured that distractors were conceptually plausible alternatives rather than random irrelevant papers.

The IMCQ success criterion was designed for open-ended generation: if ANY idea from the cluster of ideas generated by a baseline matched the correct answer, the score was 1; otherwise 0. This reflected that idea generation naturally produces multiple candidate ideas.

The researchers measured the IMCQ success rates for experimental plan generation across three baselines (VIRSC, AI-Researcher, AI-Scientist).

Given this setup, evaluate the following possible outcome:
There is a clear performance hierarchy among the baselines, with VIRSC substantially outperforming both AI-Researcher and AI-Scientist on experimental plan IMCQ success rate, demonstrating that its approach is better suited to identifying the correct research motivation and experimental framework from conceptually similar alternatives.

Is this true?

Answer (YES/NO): NO